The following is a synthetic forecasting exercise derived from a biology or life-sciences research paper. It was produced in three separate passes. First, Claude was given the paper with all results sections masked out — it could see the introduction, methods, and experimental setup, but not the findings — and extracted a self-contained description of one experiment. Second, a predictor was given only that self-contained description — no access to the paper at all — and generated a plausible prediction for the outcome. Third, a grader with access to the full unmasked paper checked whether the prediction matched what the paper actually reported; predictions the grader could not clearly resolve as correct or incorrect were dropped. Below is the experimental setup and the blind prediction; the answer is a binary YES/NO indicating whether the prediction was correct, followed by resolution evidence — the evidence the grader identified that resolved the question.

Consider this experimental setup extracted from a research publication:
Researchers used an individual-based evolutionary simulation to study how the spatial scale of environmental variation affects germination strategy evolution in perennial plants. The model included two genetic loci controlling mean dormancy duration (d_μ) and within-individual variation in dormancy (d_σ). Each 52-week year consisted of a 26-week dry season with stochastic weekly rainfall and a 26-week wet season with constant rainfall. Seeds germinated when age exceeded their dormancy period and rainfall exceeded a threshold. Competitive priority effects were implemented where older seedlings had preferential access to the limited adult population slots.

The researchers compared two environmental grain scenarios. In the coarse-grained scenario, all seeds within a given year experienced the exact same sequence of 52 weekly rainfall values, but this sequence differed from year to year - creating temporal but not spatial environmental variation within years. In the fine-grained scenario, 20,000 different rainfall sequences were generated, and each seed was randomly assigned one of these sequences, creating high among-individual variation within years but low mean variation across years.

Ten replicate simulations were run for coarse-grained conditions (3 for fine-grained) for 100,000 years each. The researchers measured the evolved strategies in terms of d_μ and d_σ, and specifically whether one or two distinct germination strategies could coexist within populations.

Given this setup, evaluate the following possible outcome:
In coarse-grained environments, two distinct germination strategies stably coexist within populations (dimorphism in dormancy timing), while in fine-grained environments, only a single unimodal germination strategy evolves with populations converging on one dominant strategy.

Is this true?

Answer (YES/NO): YES